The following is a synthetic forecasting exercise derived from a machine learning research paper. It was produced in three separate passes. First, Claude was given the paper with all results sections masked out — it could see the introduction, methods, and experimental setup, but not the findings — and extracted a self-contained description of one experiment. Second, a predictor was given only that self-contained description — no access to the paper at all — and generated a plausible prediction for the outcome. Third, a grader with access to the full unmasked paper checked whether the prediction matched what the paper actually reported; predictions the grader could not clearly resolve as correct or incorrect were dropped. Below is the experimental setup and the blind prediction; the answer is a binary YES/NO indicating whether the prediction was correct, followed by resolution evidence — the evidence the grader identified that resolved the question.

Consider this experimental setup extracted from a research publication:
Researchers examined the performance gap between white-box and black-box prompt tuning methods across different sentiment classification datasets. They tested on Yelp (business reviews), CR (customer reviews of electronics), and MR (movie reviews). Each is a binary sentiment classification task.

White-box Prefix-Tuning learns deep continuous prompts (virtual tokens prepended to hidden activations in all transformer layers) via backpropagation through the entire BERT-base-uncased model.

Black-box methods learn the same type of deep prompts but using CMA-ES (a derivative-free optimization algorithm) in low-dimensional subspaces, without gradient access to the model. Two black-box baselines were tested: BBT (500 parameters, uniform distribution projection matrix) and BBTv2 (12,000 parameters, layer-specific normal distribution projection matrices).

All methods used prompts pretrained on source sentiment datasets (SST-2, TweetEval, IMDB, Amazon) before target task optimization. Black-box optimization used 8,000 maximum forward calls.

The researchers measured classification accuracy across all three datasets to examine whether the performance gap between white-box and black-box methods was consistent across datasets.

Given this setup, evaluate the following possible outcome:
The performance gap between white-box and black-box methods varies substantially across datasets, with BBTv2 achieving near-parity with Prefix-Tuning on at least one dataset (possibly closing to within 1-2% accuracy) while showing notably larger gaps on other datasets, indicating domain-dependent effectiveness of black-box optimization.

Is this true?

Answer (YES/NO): NO